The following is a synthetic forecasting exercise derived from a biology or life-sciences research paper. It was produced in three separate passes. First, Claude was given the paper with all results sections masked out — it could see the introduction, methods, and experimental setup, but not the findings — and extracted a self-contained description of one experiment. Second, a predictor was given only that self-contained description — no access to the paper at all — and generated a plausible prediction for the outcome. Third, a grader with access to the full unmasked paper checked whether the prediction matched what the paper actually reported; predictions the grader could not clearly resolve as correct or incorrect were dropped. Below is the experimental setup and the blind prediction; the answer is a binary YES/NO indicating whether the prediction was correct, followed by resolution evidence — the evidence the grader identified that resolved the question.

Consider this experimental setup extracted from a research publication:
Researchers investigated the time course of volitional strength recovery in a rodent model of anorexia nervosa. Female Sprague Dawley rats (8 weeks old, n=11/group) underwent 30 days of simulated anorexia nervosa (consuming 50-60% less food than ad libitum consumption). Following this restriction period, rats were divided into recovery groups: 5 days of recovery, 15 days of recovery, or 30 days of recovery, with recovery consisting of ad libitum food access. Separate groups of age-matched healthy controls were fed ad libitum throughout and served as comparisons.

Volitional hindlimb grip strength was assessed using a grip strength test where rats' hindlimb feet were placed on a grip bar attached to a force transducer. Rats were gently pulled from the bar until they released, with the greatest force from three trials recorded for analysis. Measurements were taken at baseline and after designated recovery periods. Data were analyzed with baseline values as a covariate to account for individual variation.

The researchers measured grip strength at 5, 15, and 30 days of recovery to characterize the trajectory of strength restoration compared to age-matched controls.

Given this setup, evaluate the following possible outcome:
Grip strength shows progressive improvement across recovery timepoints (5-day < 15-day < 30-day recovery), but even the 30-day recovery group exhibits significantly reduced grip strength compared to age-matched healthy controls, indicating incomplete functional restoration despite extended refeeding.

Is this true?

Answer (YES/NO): NO